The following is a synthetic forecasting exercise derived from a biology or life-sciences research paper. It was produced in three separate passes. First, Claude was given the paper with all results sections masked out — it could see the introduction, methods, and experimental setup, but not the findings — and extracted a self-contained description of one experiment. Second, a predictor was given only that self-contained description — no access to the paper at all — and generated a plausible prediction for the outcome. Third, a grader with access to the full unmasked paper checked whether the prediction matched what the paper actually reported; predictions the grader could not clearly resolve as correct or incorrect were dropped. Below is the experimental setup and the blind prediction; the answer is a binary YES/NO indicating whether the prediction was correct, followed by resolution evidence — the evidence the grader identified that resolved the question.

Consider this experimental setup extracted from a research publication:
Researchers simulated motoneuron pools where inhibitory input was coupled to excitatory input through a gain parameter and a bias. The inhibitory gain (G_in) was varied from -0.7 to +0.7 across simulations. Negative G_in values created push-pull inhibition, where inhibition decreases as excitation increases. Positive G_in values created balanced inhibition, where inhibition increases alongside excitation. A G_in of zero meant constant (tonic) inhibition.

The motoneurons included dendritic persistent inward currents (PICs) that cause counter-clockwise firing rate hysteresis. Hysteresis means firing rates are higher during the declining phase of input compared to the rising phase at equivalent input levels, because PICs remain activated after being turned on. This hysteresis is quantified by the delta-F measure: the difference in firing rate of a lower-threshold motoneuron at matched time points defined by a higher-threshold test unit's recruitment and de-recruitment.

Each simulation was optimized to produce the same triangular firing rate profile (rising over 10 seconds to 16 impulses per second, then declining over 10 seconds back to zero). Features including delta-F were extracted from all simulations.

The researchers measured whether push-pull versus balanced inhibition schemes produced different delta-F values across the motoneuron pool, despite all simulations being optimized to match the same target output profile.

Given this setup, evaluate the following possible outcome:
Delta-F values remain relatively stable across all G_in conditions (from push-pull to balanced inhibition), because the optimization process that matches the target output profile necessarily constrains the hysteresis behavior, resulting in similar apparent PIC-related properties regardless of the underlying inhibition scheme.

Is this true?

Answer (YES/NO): NO